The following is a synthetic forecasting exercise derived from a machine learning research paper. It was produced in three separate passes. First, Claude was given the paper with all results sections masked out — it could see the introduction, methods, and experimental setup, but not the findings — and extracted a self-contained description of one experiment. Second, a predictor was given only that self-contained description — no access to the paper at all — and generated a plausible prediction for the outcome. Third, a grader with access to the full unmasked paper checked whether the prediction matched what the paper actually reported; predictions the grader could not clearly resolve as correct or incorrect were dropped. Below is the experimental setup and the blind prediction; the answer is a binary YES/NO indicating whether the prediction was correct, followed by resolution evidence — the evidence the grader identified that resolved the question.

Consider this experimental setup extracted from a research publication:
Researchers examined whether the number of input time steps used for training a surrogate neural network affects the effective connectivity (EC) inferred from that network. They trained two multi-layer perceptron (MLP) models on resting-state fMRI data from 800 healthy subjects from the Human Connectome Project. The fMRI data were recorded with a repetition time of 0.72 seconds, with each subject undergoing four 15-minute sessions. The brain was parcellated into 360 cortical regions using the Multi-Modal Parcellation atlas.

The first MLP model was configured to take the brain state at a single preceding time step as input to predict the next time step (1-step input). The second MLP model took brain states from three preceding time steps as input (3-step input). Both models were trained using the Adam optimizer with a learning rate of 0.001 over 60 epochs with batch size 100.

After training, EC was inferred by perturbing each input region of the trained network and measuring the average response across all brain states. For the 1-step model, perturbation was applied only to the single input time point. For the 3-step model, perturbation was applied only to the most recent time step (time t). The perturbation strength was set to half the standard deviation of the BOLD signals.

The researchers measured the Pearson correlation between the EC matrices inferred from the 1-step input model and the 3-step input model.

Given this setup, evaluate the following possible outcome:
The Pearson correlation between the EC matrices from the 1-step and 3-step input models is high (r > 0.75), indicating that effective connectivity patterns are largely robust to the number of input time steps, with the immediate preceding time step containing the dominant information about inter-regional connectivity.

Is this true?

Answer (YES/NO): YES